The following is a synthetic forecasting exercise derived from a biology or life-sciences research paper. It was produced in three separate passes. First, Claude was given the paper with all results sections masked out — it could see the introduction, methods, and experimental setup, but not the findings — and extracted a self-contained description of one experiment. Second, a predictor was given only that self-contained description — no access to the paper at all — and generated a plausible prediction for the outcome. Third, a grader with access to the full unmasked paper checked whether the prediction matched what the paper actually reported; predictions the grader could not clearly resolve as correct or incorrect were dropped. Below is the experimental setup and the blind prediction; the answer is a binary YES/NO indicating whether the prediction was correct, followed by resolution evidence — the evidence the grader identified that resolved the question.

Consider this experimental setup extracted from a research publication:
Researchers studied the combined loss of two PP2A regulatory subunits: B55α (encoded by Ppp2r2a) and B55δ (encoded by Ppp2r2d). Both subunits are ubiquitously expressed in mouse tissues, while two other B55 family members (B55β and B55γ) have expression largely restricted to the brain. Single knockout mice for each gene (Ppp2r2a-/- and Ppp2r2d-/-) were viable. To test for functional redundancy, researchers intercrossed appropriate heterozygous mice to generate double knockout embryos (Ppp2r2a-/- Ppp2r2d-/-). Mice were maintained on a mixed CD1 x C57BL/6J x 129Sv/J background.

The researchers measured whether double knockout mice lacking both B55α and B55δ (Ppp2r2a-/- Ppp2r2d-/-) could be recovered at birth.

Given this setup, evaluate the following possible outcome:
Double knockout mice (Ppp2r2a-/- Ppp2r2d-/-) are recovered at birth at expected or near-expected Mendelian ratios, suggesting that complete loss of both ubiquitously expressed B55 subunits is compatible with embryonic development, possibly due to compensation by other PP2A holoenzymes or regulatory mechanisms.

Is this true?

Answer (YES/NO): NO